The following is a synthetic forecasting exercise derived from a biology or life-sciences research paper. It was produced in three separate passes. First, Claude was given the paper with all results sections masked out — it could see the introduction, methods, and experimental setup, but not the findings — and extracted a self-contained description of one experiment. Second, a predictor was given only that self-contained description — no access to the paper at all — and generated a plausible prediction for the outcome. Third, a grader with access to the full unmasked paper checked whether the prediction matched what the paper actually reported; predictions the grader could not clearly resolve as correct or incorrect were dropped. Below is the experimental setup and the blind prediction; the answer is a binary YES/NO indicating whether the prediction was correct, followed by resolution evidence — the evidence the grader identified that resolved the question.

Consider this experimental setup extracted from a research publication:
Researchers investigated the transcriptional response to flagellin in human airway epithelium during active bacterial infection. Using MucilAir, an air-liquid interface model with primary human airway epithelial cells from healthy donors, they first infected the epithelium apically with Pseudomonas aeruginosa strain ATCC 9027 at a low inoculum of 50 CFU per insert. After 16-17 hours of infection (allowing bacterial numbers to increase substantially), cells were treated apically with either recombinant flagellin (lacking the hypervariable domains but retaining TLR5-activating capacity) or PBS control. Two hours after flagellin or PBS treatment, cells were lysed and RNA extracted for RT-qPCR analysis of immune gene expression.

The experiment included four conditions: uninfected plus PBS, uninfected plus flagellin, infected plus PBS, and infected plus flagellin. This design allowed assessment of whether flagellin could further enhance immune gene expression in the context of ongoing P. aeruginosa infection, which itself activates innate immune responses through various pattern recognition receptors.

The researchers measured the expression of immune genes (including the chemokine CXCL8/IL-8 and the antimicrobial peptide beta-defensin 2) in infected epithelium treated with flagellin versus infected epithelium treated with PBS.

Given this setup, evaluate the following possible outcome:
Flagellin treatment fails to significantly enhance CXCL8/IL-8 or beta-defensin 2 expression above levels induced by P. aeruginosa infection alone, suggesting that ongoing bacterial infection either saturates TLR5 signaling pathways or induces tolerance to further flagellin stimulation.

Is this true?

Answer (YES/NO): NO